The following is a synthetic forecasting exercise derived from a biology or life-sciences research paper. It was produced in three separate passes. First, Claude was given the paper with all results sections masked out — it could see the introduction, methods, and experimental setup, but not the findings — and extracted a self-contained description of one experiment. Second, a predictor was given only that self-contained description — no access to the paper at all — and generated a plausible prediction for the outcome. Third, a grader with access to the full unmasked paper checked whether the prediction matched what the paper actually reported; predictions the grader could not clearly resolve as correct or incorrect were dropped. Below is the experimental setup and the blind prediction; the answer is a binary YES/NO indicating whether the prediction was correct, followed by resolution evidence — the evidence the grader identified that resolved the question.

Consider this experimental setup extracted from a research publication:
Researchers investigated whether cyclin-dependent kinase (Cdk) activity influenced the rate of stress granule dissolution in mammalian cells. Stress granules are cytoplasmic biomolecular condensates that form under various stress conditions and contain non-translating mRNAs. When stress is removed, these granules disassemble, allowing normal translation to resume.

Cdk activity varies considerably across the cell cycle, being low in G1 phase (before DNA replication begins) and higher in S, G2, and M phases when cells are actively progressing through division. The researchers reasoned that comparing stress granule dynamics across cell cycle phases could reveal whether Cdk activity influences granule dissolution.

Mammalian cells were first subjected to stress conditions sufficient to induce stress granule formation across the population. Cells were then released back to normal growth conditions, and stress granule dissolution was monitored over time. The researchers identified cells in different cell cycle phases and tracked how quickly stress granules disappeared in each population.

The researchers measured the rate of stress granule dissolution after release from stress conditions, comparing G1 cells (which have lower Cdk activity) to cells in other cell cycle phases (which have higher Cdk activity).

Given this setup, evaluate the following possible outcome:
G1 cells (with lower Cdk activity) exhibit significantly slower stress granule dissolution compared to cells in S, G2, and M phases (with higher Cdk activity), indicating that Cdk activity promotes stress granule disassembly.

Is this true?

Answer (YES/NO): YES